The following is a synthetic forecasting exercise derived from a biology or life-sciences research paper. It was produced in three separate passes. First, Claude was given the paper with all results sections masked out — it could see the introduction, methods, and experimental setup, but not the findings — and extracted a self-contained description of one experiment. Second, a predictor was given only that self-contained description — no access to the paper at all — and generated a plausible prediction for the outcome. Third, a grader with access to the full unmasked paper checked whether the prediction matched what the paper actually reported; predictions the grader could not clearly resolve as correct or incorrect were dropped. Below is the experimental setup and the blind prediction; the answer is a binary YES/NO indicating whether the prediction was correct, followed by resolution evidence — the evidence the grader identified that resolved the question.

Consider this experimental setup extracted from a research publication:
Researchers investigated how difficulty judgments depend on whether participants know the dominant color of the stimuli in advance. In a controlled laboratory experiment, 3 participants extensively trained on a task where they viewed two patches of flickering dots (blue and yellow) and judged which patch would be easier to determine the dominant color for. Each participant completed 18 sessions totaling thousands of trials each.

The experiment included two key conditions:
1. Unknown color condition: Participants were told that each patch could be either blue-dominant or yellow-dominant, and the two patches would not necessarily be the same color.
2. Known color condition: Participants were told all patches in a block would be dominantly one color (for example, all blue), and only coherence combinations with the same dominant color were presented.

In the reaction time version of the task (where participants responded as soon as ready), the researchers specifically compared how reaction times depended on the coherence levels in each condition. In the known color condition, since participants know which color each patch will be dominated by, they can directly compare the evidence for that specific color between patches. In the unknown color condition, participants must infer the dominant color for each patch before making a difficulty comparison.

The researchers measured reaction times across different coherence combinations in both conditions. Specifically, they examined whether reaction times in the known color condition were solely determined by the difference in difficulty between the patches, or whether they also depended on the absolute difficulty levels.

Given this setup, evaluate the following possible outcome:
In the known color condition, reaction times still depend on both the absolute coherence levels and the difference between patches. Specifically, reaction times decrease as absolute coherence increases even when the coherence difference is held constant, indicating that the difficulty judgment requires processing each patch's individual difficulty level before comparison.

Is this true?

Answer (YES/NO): NO